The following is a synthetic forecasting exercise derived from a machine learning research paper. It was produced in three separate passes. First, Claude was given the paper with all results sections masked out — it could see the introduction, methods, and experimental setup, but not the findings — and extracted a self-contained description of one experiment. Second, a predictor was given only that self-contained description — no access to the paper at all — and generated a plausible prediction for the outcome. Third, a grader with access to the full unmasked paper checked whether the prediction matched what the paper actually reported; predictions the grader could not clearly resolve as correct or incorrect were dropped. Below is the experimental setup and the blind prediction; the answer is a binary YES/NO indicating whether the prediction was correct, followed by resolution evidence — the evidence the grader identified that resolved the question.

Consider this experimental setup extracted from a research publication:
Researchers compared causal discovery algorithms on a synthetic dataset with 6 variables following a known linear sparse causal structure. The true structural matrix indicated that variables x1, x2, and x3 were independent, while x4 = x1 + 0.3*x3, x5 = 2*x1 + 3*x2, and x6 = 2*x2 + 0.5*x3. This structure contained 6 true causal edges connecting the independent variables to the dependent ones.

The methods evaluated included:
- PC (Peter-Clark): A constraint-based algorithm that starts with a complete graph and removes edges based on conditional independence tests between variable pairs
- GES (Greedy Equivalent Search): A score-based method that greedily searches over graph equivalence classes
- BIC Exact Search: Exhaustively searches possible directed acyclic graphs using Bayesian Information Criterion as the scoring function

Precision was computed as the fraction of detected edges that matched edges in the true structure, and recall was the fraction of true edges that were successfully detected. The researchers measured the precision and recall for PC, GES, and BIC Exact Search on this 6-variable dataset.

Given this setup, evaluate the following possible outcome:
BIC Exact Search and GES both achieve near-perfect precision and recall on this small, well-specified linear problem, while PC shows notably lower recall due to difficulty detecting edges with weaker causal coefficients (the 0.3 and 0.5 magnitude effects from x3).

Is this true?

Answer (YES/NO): NO